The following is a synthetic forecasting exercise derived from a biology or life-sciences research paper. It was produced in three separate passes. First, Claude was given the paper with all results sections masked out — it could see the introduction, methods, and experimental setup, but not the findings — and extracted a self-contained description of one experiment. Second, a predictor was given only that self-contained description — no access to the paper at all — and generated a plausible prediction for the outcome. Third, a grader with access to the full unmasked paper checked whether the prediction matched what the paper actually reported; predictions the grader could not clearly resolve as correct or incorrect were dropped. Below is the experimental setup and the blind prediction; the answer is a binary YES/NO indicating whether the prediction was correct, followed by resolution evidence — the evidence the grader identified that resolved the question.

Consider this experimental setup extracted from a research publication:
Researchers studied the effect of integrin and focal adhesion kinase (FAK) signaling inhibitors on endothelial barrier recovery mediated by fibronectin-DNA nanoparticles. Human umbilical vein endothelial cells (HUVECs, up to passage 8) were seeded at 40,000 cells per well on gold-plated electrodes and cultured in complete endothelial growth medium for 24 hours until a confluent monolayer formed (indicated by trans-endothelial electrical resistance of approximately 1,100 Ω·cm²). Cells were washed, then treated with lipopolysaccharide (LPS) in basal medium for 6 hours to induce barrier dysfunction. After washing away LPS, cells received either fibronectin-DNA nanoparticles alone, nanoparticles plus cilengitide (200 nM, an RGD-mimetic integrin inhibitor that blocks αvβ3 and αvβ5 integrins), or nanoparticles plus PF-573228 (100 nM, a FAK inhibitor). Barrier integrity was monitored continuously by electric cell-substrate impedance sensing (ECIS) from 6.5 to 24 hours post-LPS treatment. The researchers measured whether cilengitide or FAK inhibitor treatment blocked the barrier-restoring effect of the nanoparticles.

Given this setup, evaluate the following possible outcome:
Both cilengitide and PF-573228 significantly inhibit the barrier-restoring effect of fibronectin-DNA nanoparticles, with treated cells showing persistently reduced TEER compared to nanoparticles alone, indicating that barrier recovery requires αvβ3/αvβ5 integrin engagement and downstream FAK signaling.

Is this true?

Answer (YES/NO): NO